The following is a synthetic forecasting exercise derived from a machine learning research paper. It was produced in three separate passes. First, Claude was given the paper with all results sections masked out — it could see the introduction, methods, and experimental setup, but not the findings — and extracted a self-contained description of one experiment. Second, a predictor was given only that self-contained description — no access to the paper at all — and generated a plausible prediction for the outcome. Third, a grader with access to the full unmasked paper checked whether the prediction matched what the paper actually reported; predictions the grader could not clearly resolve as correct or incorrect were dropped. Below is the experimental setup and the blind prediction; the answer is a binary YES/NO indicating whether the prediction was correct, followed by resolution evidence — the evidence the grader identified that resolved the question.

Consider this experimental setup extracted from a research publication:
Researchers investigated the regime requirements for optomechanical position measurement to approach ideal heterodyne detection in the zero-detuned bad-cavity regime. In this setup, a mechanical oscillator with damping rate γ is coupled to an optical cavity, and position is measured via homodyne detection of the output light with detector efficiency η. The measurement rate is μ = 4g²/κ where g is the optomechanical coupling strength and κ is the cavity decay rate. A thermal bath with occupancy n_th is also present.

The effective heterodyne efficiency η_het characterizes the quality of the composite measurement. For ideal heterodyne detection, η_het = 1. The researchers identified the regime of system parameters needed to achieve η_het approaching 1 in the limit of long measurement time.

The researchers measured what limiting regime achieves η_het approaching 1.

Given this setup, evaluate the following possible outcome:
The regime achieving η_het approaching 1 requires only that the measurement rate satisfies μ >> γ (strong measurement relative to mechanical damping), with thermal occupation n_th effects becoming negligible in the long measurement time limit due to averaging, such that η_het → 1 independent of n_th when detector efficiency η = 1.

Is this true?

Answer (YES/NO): NO